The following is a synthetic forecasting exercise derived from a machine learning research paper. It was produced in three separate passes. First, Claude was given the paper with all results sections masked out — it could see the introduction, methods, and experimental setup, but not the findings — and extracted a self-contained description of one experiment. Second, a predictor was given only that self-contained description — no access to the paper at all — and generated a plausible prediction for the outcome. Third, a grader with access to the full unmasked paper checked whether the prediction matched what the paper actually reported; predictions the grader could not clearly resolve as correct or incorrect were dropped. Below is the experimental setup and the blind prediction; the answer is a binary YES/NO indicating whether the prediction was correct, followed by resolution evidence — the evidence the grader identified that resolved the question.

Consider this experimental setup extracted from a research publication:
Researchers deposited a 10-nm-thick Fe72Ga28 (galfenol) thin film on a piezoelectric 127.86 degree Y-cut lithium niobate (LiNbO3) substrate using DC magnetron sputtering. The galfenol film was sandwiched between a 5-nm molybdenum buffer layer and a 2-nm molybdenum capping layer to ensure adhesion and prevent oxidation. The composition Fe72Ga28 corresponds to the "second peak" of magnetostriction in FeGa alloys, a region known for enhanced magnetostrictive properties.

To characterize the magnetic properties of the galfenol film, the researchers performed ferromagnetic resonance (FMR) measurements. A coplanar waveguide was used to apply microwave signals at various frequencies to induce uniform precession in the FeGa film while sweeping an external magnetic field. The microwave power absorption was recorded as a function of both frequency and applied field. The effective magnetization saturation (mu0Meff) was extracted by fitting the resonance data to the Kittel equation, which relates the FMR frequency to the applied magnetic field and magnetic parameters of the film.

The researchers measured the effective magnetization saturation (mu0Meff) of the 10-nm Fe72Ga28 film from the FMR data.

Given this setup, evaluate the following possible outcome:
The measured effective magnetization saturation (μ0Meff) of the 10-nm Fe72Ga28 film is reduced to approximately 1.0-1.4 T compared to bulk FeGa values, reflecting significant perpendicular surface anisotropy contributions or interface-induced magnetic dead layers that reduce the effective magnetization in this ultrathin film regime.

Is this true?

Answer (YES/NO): NO